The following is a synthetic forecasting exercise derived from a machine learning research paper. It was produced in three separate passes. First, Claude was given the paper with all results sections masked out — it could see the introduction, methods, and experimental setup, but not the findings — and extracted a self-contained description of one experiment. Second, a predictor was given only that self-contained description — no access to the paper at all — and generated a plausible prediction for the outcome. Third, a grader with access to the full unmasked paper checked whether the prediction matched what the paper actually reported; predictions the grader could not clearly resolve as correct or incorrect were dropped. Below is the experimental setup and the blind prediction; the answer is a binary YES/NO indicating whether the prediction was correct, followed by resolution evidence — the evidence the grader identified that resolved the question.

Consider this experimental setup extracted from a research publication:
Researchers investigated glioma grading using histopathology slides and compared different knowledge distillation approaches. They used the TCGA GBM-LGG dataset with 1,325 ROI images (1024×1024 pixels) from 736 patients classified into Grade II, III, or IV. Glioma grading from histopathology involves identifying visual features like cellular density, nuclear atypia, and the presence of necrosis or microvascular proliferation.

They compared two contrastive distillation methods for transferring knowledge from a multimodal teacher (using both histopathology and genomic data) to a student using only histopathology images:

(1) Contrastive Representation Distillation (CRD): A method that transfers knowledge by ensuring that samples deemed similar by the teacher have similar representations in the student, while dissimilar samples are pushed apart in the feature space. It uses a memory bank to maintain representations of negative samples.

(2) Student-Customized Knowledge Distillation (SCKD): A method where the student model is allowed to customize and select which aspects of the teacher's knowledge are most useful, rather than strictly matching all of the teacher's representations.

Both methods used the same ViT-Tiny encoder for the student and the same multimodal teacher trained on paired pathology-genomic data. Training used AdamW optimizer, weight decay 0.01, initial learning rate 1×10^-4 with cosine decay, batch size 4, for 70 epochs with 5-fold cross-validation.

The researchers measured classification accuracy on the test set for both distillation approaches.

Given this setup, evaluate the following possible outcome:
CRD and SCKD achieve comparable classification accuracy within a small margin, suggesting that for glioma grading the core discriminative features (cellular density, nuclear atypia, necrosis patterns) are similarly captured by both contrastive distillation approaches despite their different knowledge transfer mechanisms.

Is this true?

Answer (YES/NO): NO